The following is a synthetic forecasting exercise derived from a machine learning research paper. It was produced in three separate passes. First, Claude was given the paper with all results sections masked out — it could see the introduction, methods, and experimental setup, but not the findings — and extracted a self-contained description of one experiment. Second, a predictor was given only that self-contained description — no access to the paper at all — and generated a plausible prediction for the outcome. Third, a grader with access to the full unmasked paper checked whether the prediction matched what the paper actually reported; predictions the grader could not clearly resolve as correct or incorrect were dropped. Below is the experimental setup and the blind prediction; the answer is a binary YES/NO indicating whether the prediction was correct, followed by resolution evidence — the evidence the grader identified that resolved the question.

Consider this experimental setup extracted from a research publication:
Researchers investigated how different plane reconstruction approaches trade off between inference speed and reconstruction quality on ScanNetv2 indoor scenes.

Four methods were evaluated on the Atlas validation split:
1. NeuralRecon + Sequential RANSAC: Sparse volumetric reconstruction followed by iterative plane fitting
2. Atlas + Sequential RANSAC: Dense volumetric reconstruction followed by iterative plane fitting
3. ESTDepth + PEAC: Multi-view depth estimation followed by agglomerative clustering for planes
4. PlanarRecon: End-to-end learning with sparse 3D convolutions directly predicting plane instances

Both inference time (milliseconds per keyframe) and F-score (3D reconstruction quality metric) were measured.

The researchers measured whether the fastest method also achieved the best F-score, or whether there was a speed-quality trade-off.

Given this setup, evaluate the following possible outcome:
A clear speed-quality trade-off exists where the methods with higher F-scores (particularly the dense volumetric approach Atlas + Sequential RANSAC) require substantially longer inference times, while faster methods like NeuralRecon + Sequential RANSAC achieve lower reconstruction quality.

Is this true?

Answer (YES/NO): NO